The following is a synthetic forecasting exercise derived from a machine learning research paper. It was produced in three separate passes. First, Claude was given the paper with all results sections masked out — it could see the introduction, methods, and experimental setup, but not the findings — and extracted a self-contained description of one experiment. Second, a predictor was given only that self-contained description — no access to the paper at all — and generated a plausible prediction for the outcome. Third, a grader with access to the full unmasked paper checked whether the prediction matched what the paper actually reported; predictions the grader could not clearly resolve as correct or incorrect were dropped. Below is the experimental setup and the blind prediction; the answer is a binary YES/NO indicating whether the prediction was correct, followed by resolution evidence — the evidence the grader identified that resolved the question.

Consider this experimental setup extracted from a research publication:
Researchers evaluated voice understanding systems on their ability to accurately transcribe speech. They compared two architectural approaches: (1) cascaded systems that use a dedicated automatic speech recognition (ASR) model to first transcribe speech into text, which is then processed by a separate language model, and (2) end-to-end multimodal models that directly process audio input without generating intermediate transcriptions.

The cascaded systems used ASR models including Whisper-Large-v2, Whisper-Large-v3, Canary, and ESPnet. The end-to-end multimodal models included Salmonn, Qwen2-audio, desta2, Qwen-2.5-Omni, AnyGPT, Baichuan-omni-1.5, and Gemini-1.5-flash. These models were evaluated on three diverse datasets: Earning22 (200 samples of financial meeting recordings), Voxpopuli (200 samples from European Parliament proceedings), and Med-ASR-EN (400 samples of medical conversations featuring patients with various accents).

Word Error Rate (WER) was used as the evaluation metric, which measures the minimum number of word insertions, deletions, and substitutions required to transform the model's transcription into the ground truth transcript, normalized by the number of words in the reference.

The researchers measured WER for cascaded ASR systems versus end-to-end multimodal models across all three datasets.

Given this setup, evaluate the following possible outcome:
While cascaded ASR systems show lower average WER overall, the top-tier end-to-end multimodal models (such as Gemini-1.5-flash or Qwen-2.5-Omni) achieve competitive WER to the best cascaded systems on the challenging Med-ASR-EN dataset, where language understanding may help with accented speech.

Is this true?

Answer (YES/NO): NO